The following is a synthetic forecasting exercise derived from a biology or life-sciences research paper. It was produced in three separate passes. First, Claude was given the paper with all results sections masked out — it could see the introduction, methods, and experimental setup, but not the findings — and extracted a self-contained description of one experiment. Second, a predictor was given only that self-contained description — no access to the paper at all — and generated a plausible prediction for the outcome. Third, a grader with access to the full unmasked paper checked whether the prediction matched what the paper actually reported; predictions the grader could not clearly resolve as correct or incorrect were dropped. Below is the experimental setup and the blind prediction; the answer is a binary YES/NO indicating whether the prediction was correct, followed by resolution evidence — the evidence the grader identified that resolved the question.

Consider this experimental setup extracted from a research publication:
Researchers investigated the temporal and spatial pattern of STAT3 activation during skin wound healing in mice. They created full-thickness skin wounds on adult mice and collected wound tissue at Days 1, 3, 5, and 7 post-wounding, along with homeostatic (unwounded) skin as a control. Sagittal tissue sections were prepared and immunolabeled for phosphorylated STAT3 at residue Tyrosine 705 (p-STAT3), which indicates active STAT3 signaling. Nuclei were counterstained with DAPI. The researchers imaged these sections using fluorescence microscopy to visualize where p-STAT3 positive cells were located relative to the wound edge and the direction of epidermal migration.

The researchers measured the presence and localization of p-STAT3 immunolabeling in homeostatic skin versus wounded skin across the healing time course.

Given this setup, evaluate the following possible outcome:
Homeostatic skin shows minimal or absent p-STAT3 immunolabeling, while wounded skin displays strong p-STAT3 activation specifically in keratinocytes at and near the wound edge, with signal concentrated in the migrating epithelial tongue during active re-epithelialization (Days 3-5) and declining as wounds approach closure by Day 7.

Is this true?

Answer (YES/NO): NO